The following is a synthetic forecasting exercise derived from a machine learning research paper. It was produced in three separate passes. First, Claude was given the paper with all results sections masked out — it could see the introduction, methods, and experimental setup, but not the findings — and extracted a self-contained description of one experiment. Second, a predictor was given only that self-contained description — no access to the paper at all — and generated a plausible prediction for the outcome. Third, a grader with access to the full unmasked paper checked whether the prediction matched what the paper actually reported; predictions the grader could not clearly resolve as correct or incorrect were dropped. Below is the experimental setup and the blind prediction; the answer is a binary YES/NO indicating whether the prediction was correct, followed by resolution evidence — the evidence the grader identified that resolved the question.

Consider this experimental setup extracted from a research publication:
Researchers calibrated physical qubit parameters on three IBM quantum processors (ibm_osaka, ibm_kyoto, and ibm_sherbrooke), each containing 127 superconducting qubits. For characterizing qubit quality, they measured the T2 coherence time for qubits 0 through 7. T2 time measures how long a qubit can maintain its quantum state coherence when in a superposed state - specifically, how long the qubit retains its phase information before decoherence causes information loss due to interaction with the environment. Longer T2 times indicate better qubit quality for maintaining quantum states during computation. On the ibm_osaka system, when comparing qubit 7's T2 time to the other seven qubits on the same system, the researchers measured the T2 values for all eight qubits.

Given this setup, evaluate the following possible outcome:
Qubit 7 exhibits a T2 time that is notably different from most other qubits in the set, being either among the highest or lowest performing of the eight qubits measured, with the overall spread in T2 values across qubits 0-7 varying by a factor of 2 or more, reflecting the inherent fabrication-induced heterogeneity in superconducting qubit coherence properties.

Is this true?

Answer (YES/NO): YES